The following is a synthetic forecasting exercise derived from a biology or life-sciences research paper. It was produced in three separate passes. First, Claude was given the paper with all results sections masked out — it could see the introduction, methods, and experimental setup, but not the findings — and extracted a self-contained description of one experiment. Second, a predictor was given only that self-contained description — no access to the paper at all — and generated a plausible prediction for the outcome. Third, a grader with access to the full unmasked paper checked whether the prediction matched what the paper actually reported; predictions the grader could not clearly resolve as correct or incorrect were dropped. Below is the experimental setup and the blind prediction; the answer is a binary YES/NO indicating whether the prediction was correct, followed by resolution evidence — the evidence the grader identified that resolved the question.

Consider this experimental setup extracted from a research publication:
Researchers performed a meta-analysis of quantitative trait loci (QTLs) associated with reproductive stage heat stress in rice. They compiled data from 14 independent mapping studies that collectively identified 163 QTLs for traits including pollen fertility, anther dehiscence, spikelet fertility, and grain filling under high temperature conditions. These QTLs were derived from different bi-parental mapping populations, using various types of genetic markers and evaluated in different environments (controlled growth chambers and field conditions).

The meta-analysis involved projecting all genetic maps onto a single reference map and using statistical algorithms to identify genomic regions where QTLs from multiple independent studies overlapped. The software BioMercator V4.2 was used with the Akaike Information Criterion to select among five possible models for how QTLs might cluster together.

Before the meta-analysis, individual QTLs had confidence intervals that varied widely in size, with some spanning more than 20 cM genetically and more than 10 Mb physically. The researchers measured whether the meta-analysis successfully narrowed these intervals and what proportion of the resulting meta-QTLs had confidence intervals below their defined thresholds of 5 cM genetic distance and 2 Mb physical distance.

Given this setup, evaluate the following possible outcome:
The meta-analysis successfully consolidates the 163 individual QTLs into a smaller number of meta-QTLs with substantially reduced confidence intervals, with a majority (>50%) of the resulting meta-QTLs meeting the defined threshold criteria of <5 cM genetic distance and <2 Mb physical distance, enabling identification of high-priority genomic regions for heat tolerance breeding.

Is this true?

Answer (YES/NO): YES